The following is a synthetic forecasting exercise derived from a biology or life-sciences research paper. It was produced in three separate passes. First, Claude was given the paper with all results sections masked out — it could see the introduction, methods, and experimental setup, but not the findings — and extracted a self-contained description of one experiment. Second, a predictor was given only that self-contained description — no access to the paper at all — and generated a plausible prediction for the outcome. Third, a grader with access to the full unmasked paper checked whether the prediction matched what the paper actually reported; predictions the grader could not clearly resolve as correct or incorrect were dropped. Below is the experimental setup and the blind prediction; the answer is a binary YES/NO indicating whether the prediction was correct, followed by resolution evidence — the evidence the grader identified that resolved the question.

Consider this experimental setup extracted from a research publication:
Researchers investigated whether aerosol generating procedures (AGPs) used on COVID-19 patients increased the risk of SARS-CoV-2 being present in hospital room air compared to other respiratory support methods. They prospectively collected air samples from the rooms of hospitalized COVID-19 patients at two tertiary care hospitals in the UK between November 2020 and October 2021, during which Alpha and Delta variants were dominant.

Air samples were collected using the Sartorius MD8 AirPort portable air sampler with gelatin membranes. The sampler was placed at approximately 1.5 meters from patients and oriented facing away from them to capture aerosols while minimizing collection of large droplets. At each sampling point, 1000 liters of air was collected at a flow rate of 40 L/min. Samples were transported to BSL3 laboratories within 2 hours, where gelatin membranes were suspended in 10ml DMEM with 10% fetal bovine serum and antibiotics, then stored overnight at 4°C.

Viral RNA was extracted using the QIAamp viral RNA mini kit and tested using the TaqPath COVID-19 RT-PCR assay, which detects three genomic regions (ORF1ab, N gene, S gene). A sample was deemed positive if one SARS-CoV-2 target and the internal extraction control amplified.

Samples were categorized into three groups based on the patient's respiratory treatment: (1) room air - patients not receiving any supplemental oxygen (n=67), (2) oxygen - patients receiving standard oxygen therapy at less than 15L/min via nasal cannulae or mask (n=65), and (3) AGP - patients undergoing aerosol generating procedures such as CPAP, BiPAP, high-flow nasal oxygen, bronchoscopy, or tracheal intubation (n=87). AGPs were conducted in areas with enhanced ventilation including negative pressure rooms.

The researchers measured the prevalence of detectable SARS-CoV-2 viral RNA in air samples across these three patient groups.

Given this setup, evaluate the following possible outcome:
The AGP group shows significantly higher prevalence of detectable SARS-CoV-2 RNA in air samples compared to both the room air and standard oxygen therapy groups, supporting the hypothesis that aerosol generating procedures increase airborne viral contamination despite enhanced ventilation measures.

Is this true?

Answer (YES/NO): NO